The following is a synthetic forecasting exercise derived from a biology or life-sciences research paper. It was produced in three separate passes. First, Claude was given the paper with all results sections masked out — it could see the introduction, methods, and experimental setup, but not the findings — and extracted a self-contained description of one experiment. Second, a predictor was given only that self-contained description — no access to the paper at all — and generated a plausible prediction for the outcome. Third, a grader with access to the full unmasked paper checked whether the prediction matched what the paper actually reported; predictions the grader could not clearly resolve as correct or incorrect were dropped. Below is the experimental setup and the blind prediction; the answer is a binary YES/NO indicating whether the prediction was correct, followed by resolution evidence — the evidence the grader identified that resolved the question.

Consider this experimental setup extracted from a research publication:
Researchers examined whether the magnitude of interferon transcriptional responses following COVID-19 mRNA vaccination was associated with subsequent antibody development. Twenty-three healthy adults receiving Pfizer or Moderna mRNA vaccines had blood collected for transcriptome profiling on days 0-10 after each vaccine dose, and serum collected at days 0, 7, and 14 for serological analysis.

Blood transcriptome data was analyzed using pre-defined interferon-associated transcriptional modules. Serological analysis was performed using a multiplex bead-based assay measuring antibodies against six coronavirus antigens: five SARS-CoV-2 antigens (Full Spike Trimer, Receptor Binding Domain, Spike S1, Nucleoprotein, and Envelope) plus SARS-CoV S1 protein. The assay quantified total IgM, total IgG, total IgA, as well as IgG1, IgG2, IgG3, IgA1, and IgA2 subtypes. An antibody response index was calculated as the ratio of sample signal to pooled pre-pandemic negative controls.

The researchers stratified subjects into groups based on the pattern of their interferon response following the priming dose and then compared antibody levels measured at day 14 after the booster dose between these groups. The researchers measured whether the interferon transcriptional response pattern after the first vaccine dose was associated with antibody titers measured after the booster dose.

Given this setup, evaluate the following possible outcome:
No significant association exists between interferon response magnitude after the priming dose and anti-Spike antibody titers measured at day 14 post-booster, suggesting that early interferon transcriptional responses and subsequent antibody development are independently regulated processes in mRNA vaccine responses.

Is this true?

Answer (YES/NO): NO